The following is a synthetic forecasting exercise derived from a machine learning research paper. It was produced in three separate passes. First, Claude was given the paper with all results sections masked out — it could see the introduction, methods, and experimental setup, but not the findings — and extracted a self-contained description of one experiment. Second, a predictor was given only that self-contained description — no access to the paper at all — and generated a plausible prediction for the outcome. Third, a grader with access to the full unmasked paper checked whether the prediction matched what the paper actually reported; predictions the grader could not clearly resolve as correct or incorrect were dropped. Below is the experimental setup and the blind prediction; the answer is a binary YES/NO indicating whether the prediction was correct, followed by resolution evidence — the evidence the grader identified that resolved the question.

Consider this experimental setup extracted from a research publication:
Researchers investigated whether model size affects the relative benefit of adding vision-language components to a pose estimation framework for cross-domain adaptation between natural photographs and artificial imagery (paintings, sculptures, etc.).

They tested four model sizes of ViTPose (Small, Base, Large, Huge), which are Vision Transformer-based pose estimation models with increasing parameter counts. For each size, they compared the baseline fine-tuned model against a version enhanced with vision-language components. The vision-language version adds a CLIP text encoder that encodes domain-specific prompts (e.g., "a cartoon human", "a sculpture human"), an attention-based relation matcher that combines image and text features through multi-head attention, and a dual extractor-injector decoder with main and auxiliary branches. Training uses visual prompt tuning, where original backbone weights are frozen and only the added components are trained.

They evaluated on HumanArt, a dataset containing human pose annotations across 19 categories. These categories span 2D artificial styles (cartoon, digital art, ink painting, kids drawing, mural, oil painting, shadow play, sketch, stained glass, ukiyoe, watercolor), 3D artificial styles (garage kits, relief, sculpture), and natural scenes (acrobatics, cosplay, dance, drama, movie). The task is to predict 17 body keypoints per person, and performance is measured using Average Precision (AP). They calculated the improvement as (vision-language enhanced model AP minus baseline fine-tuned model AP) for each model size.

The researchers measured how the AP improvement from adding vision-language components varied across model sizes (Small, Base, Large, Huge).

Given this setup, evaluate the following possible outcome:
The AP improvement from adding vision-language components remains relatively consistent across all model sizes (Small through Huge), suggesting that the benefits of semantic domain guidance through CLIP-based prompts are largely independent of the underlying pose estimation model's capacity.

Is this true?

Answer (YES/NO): NO